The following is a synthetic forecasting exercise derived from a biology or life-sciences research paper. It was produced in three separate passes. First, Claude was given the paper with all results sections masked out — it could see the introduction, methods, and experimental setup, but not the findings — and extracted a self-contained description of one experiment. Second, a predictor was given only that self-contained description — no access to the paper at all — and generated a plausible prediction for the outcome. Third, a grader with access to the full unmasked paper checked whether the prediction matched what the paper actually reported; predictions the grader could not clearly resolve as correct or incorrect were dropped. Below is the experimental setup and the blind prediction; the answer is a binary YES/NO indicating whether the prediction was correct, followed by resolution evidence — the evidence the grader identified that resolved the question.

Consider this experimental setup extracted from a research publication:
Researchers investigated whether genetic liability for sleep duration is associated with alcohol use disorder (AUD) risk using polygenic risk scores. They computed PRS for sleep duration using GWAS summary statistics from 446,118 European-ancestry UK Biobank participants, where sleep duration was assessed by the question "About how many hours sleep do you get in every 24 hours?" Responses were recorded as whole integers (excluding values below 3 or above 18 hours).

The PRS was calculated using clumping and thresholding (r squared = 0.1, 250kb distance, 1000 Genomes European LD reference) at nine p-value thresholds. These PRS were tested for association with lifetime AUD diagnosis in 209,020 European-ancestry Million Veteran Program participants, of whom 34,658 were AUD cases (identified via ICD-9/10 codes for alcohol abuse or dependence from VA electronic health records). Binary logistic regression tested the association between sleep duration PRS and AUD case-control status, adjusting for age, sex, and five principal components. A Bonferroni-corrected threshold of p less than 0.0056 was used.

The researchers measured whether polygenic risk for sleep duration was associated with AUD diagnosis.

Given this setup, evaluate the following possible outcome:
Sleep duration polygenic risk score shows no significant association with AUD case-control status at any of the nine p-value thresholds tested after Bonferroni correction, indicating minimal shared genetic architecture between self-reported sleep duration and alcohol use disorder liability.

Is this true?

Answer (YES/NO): YES